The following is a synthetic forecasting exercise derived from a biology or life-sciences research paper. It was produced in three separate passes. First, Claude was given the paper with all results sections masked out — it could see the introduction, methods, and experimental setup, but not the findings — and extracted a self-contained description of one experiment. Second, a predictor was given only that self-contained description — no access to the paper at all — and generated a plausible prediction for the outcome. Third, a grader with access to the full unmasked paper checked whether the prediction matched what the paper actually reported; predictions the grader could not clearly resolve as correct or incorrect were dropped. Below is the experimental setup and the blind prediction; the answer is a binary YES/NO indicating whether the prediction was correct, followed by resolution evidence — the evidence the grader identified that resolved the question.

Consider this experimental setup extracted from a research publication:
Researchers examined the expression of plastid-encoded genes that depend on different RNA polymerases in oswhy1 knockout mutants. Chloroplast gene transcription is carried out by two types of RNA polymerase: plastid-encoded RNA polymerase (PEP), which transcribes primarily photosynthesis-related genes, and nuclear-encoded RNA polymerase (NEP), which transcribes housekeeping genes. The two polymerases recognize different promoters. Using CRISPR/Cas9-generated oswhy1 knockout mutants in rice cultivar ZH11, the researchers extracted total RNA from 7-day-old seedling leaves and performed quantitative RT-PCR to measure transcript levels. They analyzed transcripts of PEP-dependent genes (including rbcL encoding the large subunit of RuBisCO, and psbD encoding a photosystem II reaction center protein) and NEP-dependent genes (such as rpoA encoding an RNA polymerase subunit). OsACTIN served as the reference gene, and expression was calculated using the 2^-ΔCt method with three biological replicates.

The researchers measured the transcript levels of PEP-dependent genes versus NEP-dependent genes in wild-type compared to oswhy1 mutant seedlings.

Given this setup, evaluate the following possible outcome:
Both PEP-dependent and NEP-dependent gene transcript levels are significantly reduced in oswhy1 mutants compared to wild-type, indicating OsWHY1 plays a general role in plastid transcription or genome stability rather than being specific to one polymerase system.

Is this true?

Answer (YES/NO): NO